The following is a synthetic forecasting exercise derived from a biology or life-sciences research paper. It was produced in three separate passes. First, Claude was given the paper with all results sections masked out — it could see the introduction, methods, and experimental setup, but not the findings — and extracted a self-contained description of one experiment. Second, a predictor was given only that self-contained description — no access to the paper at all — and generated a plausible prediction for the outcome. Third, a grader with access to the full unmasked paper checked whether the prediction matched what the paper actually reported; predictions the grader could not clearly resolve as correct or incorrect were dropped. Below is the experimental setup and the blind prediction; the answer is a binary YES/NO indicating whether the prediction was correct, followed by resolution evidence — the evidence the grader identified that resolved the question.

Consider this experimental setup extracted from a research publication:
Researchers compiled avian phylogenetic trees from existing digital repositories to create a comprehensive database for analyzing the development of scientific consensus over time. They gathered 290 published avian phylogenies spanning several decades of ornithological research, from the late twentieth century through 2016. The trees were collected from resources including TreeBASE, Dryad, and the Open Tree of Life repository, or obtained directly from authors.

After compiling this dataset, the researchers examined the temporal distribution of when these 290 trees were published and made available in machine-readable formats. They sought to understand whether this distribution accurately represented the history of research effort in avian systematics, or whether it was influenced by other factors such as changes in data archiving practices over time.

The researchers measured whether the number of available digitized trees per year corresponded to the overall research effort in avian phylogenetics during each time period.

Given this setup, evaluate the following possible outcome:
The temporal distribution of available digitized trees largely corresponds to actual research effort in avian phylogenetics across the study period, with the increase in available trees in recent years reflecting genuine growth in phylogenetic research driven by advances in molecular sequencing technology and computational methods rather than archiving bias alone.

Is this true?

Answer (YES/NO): NO